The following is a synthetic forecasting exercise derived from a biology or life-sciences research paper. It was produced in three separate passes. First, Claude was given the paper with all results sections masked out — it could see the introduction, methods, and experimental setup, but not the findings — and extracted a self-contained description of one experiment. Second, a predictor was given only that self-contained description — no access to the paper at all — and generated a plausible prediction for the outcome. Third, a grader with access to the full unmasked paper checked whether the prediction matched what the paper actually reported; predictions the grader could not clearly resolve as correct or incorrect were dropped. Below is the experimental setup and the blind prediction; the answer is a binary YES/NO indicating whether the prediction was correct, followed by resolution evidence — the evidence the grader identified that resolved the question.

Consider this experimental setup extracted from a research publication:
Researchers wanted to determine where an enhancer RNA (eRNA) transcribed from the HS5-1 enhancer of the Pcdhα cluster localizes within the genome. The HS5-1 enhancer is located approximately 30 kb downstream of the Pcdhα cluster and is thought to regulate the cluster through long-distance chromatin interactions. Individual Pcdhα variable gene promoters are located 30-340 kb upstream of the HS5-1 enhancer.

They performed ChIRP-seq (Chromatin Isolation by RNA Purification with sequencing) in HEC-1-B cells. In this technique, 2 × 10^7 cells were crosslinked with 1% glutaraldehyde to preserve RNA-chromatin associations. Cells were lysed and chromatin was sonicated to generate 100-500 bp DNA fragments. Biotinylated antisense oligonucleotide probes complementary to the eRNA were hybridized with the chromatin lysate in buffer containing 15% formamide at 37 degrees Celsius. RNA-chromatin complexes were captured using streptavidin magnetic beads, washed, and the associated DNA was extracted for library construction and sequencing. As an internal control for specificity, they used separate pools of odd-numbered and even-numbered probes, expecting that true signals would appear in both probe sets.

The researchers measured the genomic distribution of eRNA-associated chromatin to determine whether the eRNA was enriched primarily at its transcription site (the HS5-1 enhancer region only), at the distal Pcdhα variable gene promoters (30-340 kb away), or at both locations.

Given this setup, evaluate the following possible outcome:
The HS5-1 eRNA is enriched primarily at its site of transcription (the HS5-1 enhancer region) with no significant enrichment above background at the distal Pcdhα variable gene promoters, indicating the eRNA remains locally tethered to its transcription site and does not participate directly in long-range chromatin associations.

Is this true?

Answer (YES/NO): YES